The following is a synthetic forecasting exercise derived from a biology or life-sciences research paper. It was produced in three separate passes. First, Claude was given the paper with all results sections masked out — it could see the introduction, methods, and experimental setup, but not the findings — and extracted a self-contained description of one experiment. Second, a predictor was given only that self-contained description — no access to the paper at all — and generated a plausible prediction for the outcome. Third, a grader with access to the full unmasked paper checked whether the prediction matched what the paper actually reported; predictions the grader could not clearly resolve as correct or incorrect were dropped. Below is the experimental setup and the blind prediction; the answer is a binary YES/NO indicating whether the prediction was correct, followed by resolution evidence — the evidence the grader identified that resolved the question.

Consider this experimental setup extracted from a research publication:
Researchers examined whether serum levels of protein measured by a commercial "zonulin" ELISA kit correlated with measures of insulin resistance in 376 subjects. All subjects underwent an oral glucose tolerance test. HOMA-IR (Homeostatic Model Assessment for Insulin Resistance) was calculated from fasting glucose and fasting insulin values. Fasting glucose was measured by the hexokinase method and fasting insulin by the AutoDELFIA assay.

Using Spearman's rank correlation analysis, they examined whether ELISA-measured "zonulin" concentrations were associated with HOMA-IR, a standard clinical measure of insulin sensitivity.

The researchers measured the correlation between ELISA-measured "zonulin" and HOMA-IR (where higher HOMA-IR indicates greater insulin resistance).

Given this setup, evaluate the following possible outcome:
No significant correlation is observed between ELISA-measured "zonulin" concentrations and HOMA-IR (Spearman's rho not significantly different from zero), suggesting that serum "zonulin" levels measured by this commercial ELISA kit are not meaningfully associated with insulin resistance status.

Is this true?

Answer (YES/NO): NO